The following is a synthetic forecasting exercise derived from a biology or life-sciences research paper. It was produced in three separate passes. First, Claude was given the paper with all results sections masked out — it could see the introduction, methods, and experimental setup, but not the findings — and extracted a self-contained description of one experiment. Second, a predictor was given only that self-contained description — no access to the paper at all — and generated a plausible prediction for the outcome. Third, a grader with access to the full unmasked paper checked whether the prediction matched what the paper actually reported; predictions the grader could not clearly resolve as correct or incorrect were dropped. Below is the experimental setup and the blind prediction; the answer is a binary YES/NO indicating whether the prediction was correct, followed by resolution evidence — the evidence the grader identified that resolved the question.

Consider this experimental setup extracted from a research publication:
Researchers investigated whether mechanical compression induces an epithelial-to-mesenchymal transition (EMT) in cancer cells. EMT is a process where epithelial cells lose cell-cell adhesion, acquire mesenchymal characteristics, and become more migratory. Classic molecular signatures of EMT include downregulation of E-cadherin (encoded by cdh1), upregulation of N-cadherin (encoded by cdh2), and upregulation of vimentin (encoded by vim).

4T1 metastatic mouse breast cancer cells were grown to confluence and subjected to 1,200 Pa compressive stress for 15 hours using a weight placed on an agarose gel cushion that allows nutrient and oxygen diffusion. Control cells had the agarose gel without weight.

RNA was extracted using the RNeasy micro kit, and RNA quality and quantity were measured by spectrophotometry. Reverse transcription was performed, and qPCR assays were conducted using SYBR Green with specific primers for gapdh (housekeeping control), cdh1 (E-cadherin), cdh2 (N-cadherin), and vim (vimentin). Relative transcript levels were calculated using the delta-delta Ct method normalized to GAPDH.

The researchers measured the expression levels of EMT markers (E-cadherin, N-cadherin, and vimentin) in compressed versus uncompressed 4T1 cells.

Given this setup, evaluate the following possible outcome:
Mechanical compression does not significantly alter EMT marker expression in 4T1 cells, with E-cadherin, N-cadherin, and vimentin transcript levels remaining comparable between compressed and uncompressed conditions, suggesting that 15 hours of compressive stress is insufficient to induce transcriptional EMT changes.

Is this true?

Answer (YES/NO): NO